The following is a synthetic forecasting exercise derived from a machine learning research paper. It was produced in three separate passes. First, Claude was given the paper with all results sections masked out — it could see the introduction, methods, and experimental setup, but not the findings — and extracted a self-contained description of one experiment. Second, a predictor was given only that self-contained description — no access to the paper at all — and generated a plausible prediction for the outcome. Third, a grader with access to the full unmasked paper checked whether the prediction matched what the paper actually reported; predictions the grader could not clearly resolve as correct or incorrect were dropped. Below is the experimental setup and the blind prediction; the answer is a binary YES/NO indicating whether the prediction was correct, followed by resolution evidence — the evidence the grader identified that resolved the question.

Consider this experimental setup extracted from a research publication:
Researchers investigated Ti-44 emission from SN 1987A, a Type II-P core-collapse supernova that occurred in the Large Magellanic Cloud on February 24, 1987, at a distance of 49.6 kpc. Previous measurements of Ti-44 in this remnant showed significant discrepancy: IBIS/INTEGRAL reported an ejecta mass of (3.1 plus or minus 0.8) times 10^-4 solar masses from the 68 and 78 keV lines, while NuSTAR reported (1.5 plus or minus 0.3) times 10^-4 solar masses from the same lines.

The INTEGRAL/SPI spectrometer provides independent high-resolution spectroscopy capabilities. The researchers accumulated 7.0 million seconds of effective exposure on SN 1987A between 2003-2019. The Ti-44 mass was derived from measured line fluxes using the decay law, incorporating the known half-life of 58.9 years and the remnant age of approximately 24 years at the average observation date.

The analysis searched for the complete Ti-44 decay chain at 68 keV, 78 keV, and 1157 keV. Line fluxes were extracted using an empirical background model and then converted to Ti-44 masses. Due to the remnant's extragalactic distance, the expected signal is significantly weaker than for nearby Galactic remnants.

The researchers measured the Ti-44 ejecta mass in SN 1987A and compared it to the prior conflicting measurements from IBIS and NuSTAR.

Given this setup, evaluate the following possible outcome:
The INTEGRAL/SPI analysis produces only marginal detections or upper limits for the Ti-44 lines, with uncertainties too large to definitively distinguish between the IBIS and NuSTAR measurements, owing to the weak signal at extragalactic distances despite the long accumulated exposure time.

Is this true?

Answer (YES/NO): YES